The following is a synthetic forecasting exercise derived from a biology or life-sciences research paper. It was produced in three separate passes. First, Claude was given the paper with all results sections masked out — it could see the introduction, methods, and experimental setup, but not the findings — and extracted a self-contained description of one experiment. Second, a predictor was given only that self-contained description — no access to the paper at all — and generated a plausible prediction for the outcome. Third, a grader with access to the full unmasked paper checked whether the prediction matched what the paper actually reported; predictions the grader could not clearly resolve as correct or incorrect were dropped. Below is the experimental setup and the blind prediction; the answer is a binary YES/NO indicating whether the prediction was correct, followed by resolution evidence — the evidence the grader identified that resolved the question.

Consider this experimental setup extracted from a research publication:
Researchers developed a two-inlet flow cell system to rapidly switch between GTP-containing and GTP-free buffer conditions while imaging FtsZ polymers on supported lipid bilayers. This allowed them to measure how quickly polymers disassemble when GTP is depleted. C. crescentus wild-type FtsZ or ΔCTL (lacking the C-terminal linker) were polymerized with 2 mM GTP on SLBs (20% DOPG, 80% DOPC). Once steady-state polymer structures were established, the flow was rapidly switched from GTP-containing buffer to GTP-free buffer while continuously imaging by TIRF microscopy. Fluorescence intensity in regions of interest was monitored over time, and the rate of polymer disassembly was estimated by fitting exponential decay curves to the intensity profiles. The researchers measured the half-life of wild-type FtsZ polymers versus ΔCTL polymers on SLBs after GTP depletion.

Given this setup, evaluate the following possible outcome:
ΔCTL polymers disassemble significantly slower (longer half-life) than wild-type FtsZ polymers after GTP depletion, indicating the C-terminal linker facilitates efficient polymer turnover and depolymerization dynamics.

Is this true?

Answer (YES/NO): YES